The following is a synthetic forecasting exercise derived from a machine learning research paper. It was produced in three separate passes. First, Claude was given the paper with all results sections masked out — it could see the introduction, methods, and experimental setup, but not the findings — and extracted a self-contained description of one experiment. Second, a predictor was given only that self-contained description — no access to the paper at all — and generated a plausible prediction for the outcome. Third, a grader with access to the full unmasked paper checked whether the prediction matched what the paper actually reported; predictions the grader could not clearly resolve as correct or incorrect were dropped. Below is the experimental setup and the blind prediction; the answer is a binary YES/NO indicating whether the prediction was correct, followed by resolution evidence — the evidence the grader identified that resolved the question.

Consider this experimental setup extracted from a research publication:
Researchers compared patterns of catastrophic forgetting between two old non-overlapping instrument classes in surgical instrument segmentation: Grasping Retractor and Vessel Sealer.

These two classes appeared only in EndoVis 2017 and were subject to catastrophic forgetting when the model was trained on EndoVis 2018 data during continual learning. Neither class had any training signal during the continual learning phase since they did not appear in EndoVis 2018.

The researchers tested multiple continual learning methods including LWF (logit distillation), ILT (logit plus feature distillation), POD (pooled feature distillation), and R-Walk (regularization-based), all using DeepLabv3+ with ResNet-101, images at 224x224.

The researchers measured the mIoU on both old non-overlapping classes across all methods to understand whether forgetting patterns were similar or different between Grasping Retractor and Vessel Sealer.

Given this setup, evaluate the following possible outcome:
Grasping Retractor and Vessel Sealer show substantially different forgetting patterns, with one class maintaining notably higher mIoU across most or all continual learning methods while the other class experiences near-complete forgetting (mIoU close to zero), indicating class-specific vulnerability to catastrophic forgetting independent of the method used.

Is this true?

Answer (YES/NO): NO